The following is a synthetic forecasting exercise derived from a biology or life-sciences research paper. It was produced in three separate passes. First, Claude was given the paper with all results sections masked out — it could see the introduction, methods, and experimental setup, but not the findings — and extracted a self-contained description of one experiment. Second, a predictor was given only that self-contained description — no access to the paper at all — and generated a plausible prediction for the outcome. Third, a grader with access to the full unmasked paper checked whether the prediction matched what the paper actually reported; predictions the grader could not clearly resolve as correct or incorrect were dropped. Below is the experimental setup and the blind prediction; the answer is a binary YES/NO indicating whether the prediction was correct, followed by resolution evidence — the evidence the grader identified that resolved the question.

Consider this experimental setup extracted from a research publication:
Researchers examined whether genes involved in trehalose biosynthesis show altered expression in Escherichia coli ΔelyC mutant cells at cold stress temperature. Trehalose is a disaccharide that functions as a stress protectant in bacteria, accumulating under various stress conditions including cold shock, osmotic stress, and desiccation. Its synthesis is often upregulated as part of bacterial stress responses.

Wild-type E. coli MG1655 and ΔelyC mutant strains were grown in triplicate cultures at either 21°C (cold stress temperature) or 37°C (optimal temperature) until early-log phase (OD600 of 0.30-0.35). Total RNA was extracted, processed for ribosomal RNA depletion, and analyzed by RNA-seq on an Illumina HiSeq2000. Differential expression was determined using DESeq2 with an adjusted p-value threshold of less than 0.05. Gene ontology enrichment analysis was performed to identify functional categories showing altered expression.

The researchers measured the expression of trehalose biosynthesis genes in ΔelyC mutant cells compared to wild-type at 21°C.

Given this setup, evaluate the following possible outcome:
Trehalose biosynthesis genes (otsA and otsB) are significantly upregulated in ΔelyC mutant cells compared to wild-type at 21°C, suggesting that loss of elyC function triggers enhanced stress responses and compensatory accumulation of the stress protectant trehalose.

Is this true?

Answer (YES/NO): YES